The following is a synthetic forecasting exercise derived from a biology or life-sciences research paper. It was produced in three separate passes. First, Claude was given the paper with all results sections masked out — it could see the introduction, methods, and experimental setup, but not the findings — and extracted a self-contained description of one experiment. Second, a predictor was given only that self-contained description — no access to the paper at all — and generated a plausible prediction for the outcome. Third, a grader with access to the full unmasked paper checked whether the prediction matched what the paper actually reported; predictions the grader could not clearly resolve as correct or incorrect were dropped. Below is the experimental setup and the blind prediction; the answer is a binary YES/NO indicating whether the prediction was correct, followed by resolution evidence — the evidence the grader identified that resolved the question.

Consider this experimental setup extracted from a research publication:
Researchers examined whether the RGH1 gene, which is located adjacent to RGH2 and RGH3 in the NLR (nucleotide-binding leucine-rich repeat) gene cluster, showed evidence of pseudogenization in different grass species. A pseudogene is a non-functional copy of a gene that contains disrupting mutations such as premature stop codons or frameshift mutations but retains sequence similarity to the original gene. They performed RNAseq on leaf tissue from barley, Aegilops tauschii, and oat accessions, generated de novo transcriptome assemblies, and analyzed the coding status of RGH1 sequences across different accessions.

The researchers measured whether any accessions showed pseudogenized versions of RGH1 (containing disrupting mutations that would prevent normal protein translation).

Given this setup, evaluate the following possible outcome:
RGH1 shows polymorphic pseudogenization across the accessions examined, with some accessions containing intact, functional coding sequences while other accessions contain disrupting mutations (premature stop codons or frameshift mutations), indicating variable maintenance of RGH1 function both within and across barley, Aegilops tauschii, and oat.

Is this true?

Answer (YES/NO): NO